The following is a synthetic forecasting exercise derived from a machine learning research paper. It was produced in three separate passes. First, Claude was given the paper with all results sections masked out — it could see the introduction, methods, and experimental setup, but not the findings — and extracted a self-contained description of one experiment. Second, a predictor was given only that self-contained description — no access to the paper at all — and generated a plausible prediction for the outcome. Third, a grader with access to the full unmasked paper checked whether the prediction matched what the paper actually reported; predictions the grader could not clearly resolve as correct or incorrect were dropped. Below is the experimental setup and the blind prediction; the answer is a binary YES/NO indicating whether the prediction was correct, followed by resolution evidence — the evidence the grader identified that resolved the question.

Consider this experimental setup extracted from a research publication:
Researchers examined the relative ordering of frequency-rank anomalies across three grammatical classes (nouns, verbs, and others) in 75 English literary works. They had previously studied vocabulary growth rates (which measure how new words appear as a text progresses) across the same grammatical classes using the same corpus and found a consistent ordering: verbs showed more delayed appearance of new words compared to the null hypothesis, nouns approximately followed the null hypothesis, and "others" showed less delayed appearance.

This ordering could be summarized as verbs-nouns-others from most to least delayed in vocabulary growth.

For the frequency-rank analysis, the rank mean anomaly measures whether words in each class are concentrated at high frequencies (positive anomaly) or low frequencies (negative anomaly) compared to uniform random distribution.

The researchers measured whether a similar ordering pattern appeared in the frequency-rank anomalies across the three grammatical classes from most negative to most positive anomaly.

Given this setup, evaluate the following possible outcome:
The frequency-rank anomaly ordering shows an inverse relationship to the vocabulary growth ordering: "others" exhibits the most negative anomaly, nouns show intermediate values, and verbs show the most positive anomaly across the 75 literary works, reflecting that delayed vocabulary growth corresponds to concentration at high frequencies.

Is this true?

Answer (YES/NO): NO